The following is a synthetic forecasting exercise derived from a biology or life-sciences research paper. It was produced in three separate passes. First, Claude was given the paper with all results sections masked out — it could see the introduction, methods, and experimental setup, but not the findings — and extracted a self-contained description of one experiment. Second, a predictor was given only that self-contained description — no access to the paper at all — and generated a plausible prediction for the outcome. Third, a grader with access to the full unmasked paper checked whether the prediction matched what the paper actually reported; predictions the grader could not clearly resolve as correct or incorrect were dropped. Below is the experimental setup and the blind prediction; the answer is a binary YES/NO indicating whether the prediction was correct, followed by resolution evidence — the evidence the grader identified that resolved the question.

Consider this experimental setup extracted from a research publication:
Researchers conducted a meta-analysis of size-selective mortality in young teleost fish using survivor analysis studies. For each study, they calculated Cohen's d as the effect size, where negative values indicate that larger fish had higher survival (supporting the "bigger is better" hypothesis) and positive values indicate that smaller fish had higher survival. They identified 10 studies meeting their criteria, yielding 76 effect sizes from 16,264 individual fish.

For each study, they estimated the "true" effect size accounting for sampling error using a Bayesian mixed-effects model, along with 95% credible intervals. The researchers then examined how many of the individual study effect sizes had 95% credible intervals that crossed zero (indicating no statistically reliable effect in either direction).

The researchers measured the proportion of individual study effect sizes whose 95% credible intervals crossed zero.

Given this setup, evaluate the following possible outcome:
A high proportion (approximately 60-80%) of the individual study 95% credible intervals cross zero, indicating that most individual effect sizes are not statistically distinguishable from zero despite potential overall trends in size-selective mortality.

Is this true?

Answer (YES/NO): NO